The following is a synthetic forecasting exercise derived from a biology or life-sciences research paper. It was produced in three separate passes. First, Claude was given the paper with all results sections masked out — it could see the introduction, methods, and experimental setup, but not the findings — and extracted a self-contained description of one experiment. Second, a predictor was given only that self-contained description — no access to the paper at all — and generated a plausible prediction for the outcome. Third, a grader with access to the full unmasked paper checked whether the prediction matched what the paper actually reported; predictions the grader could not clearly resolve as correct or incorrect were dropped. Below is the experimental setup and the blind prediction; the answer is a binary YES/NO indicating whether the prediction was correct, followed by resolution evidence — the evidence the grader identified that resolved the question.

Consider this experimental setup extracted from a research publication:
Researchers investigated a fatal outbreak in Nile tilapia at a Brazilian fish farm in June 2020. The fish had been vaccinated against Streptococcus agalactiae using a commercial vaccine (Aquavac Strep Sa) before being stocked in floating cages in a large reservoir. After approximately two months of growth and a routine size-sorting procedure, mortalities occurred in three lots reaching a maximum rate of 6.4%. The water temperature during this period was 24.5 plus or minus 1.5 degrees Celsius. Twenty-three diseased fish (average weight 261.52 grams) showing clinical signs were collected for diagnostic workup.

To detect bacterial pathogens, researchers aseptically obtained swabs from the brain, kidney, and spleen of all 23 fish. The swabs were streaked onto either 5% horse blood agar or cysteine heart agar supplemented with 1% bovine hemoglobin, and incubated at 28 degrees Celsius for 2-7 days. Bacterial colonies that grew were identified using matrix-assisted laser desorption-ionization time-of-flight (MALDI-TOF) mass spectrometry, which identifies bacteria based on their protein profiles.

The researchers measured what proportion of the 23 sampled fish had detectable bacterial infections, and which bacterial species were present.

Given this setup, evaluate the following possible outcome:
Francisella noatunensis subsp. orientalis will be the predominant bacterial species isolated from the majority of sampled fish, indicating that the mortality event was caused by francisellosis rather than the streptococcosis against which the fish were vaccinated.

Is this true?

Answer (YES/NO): NO